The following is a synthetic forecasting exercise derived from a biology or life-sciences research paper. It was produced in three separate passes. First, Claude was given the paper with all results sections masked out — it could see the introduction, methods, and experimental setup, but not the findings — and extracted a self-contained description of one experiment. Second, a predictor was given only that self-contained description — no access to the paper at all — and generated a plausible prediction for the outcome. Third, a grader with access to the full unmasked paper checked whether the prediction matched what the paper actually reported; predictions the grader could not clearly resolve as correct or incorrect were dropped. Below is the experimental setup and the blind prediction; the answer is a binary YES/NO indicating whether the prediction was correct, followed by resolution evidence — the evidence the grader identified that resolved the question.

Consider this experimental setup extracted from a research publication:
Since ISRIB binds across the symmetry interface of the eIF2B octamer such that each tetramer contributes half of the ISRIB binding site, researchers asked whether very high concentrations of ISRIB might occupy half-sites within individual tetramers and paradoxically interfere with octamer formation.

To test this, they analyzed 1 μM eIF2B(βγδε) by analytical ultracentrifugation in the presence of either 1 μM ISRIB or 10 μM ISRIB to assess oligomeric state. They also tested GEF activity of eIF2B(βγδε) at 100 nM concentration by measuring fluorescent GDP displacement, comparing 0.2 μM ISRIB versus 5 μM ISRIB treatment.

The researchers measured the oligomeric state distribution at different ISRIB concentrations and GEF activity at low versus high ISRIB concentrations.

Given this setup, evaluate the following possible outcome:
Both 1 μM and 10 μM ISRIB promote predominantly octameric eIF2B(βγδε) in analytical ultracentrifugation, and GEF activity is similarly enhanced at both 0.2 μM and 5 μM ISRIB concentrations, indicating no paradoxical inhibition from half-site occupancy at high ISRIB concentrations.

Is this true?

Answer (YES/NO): NO